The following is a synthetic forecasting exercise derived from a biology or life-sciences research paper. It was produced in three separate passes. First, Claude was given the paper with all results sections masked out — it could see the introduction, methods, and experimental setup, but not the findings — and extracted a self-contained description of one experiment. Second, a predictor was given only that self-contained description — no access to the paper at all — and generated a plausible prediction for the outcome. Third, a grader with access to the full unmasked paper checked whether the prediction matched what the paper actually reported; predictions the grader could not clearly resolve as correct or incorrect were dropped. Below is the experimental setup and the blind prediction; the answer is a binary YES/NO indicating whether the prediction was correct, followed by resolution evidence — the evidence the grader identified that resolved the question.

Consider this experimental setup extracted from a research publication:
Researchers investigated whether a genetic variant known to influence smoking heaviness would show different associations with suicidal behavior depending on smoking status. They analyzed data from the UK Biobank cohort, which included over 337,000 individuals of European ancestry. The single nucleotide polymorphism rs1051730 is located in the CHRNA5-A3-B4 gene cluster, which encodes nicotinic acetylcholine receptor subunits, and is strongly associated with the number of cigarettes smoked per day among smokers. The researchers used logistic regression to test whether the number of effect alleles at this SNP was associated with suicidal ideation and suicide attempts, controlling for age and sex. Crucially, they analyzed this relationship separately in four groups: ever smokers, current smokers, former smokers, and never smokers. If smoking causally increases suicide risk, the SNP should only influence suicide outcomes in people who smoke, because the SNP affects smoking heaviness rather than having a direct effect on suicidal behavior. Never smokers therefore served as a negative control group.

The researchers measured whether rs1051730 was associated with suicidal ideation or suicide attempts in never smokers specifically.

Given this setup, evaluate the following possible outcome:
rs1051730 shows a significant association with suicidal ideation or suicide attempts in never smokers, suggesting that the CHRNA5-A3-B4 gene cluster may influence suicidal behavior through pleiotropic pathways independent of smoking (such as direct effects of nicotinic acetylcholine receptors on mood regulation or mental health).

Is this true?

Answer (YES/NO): NO